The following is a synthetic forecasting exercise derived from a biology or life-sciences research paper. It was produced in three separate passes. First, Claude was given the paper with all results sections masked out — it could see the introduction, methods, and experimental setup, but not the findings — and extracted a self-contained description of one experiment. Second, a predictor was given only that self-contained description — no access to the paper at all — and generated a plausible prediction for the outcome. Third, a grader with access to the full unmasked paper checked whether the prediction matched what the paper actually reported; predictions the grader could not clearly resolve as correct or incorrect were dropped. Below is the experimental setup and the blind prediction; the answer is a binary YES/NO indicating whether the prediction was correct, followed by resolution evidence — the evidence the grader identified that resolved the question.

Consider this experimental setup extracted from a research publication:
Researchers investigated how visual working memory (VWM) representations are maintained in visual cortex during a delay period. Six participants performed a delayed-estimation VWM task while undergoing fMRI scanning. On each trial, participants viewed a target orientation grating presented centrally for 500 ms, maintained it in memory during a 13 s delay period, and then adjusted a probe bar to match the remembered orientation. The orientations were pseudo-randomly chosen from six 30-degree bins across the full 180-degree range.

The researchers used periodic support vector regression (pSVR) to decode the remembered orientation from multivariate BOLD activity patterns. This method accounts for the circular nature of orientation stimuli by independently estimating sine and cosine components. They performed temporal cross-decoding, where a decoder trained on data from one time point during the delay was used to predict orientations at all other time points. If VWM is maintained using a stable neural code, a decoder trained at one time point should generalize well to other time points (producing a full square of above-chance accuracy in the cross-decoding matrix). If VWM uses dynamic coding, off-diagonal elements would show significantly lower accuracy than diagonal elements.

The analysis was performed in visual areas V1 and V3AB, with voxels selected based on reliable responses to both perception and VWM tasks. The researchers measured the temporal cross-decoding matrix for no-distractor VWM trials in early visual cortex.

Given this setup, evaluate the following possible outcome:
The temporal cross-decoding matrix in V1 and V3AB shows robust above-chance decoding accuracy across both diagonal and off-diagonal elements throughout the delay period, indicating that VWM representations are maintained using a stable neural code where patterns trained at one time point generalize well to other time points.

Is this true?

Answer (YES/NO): NO